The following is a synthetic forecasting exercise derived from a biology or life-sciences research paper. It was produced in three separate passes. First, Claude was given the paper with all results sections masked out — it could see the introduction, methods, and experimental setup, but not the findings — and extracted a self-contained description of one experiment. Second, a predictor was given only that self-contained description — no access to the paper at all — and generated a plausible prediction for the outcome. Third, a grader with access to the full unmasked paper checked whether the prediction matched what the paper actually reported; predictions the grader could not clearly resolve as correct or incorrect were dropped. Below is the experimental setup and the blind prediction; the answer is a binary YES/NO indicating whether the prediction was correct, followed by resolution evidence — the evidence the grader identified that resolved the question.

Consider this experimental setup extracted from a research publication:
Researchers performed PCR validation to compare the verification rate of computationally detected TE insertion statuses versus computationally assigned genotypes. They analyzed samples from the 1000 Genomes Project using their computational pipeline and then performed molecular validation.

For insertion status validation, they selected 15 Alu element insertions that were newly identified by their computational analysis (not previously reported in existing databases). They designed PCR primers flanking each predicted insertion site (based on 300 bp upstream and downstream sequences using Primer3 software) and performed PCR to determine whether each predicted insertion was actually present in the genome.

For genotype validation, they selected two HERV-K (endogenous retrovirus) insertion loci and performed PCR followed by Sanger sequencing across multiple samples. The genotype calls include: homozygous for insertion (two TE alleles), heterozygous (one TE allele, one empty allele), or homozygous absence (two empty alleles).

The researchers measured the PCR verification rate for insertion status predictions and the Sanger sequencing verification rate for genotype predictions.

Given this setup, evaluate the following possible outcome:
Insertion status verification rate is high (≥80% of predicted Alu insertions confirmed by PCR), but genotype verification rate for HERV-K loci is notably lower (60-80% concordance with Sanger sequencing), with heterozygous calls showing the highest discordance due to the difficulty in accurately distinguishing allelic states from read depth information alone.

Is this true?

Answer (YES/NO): NO